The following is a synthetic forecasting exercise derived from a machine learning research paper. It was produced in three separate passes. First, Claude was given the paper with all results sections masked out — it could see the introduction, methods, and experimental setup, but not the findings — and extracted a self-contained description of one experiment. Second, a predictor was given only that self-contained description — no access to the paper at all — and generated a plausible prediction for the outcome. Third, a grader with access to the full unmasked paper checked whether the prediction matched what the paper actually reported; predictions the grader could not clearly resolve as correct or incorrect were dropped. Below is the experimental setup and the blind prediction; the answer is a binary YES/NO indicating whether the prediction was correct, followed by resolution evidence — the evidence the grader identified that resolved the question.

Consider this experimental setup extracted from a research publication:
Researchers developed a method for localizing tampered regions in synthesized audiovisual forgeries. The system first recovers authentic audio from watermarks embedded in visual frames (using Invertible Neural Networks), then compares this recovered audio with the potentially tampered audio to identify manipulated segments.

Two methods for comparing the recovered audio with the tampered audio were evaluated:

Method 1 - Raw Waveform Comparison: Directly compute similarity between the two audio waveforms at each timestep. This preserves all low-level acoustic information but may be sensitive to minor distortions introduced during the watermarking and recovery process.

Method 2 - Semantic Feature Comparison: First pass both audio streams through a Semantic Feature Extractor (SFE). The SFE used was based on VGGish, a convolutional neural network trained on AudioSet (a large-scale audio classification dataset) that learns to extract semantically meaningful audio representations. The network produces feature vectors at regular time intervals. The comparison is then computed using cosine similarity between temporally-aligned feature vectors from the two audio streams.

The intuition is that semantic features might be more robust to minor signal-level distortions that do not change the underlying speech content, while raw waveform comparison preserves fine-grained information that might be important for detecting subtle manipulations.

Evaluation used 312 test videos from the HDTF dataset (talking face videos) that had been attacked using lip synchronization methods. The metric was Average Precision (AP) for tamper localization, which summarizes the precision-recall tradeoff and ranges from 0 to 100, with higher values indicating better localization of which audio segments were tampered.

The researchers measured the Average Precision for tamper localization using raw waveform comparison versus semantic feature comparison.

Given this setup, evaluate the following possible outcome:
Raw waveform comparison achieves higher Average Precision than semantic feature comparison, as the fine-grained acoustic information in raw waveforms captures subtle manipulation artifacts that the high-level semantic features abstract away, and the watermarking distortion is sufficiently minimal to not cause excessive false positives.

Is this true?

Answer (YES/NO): NO